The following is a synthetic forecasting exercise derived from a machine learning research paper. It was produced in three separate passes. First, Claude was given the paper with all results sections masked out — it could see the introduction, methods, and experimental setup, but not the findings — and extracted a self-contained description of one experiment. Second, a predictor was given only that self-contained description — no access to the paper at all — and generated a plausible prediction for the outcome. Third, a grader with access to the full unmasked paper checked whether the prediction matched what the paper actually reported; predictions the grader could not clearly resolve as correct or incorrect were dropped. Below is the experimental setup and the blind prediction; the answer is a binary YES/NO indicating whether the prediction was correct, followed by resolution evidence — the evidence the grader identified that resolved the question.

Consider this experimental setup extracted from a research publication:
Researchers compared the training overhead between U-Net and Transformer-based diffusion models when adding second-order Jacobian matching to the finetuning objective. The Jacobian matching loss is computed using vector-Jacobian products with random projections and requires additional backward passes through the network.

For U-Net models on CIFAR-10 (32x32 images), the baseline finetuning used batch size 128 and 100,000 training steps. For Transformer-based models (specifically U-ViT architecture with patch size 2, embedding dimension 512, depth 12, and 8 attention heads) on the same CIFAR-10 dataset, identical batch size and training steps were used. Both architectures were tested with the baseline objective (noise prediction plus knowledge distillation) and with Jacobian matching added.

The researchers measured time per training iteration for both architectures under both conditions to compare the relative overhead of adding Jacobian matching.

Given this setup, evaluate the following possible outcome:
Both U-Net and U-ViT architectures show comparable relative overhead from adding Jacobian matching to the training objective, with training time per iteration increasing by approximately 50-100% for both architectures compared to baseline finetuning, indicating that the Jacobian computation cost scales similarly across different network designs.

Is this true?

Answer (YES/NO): NO